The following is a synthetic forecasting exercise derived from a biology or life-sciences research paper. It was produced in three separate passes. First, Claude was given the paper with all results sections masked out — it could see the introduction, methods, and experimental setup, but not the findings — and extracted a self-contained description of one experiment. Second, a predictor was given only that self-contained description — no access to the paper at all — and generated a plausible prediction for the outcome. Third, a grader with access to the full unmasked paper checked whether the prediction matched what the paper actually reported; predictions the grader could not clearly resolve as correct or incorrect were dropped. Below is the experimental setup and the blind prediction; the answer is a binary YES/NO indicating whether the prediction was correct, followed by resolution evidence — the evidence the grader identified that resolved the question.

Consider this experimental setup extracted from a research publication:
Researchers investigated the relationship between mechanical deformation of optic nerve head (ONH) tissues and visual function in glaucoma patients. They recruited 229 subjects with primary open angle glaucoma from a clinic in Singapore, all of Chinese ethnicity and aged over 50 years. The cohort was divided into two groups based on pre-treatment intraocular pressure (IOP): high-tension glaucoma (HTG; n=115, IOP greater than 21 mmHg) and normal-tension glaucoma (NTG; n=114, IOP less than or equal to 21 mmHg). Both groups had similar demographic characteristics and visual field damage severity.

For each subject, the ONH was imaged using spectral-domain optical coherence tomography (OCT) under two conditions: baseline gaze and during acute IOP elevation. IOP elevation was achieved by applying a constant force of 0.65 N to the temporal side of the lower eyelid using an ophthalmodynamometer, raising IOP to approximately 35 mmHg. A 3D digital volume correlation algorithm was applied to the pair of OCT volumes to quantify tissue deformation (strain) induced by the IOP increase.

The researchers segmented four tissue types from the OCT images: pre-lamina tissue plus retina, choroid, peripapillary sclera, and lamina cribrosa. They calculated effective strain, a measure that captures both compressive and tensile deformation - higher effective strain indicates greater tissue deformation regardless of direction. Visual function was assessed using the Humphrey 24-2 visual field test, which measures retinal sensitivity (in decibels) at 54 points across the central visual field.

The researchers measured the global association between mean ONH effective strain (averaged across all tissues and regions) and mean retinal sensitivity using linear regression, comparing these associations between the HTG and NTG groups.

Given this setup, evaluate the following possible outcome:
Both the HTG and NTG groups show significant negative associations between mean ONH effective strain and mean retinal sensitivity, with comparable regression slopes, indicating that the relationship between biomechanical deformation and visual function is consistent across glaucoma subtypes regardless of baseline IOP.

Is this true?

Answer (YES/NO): NO